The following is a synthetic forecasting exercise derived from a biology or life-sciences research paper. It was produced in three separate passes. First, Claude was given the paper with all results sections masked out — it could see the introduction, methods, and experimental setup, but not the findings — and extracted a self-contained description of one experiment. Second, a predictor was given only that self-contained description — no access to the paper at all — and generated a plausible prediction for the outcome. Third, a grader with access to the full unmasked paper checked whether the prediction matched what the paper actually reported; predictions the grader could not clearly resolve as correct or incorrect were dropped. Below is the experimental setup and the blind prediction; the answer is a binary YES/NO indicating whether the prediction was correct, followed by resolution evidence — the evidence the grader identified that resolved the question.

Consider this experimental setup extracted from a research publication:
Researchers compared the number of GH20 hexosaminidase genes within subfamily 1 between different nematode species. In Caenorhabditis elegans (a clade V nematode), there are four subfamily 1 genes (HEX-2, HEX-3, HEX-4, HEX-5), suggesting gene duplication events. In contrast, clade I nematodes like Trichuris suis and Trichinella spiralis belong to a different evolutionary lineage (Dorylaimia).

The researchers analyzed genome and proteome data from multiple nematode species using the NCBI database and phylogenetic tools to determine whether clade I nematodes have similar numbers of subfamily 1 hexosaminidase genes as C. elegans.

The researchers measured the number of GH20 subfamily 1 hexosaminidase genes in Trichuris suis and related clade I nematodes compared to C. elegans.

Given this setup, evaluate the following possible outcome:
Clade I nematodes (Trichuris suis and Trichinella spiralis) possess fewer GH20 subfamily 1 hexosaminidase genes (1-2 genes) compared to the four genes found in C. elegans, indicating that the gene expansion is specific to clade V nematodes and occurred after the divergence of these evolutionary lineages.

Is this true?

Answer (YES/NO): YES